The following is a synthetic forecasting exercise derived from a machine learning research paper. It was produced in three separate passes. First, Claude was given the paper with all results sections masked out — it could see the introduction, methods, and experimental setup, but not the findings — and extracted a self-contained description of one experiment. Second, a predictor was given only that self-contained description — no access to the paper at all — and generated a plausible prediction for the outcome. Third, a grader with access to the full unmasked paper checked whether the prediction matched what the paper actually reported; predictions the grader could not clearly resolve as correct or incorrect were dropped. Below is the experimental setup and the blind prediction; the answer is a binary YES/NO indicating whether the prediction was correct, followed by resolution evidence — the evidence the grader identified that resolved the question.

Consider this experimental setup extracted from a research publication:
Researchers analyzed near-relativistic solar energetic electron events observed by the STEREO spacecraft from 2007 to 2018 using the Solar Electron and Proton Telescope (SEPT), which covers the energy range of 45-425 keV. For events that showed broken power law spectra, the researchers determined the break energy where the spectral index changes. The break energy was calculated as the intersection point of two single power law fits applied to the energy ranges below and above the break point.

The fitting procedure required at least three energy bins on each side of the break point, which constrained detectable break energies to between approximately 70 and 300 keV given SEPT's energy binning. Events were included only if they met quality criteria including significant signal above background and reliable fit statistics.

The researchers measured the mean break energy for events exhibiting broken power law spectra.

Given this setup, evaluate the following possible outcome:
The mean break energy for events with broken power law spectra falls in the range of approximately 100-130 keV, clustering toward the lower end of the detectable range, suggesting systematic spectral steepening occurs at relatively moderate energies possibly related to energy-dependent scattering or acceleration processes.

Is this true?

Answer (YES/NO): YES